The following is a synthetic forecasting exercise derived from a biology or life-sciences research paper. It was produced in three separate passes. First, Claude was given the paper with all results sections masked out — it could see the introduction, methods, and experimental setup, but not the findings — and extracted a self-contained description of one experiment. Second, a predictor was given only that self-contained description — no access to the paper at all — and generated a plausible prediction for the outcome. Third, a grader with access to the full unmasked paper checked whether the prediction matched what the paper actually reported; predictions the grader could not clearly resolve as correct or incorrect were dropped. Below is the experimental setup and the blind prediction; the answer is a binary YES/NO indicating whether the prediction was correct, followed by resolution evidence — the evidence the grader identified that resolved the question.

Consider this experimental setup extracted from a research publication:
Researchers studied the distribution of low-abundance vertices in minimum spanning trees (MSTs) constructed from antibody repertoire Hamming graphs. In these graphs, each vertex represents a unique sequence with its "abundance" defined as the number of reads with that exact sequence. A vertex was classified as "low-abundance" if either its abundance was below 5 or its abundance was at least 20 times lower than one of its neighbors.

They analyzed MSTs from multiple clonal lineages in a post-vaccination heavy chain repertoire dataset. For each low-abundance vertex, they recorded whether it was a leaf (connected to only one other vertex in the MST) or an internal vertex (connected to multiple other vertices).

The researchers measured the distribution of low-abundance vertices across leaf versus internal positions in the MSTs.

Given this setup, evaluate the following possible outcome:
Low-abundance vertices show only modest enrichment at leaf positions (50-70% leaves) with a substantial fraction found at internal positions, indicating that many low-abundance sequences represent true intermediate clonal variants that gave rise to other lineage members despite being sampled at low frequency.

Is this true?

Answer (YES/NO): NO